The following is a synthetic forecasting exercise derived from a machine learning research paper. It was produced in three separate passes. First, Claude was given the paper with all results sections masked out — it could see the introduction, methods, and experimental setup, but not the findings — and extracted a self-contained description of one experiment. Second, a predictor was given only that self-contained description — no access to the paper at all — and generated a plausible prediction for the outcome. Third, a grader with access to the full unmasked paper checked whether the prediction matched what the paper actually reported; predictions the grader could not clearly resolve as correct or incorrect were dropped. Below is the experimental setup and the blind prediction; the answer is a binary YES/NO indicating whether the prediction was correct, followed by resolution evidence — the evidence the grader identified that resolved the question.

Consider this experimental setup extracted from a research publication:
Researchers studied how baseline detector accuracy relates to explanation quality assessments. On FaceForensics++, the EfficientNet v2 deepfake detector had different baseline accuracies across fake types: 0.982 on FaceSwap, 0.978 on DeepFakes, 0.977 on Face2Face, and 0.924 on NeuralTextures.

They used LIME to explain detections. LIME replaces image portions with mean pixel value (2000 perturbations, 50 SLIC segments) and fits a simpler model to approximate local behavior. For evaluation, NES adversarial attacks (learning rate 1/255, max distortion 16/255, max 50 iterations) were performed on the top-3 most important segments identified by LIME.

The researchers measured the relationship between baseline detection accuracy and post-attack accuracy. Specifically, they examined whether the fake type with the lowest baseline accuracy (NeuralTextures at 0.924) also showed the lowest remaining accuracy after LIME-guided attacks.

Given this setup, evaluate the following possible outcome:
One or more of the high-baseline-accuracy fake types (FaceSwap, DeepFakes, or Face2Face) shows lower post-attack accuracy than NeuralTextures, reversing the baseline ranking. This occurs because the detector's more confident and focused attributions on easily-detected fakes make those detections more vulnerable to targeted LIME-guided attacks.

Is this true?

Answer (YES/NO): NO